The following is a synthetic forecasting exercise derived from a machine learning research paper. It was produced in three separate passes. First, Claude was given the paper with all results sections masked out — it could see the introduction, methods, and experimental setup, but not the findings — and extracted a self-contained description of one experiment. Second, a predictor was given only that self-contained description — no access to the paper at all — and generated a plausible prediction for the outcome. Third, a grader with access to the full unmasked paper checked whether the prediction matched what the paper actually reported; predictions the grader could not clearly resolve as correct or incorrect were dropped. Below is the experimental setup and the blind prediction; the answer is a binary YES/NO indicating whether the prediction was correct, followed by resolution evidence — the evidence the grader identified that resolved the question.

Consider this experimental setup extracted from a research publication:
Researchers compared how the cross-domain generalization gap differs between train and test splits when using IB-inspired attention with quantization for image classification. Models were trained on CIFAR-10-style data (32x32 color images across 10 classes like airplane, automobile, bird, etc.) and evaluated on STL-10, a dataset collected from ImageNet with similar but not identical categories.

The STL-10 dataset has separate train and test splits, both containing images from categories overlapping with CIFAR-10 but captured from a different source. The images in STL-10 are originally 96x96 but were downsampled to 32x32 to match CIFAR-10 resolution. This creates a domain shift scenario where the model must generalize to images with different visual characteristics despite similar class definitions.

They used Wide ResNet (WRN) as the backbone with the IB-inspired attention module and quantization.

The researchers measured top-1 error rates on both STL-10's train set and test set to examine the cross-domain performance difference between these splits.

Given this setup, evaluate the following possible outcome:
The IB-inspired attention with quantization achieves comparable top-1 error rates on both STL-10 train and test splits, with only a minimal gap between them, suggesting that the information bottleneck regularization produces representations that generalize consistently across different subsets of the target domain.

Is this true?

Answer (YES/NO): YES